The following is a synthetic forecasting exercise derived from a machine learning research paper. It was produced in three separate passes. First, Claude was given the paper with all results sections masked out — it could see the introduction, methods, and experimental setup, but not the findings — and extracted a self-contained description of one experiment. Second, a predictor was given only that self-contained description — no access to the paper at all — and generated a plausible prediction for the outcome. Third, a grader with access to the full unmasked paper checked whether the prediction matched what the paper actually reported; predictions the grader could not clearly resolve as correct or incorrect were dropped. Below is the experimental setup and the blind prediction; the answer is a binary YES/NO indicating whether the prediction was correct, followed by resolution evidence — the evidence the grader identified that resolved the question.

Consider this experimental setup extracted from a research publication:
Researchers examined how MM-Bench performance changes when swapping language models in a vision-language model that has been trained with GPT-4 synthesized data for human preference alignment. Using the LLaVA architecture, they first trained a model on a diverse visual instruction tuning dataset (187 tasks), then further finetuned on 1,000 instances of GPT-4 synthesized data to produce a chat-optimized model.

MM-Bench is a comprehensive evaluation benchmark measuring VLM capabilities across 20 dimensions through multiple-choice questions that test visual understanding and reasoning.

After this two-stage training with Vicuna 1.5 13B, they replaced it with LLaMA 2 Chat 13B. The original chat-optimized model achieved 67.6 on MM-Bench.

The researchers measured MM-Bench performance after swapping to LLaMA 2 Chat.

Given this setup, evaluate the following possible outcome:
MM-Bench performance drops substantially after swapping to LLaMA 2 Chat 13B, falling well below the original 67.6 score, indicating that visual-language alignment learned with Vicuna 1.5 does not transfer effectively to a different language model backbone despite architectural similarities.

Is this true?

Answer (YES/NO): YES